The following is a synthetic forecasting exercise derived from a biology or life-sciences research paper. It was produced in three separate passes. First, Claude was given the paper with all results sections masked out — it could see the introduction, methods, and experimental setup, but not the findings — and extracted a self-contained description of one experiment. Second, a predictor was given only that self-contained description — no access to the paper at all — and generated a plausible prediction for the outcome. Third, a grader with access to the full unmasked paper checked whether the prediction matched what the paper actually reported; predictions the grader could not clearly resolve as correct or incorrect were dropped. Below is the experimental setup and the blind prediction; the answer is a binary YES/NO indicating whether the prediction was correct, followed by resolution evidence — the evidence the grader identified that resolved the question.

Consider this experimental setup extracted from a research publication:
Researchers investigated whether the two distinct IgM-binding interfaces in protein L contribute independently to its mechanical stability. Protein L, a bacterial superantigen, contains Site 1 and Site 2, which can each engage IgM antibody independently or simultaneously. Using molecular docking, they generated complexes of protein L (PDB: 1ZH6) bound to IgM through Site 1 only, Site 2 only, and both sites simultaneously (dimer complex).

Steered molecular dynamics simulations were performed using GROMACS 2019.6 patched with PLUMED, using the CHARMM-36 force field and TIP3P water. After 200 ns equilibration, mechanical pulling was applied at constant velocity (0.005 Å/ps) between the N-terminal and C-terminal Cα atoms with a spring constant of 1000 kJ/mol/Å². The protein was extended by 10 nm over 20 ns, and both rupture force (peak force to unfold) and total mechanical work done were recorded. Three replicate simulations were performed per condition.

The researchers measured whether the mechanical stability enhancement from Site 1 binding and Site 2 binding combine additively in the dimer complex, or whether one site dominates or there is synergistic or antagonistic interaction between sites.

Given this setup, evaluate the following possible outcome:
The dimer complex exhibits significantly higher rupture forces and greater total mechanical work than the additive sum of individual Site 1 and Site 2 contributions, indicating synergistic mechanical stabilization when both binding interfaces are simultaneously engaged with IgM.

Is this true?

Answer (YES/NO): NO